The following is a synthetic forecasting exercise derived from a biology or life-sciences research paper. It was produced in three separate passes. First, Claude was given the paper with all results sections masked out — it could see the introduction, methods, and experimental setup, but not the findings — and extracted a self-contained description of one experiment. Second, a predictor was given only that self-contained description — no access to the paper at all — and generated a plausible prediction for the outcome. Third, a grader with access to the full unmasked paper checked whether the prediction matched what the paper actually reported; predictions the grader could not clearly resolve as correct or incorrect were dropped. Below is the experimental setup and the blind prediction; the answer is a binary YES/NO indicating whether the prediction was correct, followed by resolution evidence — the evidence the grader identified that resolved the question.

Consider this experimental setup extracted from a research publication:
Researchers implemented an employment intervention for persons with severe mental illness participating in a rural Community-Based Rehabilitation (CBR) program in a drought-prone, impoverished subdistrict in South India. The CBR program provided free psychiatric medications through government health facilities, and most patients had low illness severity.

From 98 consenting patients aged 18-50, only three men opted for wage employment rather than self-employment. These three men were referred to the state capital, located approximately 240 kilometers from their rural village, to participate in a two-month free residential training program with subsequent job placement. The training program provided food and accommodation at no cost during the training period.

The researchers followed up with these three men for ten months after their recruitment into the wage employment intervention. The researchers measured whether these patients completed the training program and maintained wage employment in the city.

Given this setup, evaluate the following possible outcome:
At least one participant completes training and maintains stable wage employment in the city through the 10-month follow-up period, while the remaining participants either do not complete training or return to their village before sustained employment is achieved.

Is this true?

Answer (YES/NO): NO